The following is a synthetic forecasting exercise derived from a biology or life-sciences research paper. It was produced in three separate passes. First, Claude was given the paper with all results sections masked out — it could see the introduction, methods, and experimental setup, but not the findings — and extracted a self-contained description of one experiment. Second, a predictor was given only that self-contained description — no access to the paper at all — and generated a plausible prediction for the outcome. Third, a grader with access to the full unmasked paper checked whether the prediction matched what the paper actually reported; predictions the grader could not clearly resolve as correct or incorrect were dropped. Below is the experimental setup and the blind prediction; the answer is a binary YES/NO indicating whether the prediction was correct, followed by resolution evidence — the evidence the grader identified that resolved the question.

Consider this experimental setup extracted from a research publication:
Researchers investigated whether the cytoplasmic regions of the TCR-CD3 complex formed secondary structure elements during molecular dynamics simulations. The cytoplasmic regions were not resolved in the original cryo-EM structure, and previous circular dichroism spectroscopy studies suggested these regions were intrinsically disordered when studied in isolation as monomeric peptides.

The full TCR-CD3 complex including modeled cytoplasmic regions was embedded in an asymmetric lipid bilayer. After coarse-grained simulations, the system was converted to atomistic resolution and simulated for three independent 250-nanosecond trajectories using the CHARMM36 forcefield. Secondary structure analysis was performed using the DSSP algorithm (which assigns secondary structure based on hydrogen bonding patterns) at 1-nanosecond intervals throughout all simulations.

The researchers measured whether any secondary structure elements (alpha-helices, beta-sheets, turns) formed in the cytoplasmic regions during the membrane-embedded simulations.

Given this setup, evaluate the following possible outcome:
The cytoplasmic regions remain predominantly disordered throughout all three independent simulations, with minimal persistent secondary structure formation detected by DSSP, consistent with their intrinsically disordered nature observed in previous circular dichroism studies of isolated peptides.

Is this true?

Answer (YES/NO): NO